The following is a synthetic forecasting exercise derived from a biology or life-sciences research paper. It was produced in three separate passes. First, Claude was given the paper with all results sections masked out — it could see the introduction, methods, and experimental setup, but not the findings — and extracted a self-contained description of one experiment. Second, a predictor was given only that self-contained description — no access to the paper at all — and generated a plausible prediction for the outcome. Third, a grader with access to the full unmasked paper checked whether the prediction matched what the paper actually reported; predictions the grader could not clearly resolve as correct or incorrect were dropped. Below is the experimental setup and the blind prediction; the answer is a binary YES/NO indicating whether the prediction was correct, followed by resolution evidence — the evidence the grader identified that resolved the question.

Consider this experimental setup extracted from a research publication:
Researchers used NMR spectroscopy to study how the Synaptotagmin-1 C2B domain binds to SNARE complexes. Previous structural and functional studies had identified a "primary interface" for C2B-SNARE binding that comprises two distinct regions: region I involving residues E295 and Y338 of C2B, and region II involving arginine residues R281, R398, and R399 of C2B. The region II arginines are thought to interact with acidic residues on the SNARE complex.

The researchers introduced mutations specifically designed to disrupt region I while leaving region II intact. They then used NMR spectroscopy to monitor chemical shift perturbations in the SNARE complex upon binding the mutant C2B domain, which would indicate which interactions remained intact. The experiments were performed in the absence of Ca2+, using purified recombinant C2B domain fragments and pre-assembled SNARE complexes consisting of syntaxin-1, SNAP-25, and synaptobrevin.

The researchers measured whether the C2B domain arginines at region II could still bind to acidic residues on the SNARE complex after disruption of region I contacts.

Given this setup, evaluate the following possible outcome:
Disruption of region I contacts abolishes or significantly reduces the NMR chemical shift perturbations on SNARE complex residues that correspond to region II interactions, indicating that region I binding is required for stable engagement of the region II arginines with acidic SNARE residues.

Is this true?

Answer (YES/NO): NO